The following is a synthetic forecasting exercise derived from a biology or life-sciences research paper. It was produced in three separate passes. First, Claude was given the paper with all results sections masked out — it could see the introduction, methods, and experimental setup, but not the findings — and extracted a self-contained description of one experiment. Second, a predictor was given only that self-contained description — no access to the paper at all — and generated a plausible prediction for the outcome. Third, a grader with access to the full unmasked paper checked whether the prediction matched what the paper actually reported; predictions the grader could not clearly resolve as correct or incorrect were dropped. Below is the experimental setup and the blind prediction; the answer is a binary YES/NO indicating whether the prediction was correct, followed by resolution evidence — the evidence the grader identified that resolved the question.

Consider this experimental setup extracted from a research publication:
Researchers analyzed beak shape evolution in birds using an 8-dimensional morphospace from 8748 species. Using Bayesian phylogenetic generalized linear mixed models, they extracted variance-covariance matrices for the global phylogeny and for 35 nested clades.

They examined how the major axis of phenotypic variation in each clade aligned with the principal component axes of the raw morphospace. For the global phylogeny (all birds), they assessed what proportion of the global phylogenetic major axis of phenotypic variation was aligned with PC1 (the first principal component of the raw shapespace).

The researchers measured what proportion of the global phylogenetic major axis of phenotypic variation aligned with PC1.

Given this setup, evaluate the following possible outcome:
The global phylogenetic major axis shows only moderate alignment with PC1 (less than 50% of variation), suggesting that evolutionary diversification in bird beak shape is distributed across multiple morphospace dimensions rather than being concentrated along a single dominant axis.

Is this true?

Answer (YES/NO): NO